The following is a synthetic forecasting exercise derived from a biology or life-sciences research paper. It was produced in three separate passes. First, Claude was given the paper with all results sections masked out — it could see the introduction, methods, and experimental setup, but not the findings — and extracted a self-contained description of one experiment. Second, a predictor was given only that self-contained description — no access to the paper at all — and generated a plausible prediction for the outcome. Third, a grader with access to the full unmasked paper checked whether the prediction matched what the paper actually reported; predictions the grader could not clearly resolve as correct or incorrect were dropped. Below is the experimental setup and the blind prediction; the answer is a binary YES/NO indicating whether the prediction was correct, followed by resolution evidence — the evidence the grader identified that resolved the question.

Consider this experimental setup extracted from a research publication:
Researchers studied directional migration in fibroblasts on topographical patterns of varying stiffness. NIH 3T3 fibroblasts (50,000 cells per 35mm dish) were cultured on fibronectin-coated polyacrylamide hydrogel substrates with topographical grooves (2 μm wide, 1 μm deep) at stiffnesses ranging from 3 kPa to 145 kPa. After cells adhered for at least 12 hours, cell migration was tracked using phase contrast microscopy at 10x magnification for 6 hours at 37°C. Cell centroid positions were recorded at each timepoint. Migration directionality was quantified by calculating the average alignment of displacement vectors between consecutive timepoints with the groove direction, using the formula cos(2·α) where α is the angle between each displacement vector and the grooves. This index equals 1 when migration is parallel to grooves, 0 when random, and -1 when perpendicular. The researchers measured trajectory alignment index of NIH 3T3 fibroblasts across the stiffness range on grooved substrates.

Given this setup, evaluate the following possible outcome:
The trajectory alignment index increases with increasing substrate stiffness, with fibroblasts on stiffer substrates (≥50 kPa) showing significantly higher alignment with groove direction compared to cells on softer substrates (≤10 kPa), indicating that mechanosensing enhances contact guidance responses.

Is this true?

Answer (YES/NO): NO